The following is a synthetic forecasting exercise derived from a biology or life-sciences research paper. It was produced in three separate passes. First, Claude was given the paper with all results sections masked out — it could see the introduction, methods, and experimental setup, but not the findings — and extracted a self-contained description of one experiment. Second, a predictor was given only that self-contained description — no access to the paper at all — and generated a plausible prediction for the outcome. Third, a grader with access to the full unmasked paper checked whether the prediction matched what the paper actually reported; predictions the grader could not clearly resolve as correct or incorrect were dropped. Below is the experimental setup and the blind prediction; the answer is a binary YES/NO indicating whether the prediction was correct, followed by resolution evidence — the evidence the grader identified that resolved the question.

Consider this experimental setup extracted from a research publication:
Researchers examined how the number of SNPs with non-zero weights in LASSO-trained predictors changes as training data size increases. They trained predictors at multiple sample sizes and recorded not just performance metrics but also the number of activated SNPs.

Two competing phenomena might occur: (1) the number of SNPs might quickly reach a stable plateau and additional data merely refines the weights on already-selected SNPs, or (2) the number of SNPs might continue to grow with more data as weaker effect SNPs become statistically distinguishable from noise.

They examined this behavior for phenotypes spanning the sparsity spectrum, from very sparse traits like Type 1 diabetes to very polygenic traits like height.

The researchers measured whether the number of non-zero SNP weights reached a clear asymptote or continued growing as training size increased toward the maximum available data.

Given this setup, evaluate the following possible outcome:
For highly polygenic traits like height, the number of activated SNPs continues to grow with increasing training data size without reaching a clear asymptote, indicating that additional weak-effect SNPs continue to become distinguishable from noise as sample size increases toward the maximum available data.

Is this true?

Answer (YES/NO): YES